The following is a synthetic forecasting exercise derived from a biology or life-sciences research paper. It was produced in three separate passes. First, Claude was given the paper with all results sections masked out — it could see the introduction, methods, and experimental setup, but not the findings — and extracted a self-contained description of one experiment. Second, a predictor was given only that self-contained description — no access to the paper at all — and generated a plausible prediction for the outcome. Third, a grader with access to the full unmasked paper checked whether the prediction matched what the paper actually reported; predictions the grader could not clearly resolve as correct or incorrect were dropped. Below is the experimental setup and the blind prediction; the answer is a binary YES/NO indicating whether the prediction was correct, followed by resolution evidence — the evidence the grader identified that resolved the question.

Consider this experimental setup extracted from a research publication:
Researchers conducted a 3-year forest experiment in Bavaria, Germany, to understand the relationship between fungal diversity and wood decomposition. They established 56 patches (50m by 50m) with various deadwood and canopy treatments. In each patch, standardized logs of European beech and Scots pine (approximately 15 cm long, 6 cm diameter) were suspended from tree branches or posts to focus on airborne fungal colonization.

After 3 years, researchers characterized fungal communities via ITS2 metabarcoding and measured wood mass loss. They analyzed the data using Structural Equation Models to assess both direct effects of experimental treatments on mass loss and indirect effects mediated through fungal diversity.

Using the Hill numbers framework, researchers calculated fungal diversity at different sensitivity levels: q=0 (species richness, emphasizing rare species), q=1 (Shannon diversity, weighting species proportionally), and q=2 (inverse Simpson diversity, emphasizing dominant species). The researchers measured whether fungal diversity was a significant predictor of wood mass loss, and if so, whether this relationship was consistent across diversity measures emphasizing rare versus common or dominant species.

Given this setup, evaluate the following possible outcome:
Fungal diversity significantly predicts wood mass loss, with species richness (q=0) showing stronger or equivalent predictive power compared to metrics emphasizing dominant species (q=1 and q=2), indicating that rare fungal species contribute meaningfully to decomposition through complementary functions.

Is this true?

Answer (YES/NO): NO